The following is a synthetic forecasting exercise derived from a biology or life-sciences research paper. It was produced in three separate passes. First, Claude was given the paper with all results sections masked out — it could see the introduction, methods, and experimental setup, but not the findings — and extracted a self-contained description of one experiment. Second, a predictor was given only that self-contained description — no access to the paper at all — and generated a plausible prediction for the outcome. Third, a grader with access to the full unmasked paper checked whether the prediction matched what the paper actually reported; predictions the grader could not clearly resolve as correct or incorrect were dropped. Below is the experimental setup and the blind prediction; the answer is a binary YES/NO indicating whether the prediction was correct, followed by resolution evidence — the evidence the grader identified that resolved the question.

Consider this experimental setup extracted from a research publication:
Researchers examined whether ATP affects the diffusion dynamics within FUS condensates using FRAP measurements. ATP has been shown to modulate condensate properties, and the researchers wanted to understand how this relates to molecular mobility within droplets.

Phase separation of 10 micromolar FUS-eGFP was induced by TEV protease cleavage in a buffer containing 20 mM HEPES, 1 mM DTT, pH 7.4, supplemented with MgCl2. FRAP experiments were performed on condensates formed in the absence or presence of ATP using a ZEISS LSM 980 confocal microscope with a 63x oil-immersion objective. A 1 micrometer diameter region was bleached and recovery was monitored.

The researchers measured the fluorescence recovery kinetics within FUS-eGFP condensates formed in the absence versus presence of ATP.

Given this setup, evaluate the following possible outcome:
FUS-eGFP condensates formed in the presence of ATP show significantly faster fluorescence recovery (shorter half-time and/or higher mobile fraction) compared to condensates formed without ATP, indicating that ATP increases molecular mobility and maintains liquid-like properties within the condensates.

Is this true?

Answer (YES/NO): YES